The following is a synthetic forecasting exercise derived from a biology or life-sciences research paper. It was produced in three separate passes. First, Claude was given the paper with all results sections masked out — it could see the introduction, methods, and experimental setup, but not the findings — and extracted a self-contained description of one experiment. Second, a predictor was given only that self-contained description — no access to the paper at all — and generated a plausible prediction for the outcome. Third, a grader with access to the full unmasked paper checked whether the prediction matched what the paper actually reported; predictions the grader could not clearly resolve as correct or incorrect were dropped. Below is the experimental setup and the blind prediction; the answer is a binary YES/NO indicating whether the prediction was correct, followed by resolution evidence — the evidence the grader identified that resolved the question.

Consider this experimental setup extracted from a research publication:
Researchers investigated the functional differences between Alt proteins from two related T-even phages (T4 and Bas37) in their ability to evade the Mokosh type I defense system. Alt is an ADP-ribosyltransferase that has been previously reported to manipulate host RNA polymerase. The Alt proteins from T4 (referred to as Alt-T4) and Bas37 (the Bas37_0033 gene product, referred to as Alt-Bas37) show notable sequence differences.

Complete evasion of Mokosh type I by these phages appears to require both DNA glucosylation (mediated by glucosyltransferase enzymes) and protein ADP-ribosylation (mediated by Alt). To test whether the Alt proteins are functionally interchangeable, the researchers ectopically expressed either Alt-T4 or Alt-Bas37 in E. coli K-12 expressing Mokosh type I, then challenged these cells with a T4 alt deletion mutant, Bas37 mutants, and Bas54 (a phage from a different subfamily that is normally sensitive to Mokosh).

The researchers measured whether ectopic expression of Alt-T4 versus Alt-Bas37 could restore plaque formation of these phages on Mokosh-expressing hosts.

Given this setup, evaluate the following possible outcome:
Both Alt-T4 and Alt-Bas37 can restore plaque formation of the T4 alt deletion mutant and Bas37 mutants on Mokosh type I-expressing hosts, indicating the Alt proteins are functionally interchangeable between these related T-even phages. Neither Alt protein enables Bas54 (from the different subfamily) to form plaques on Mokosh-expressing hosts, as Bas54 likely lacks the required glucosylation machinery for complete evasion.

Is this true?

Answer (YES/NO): NO